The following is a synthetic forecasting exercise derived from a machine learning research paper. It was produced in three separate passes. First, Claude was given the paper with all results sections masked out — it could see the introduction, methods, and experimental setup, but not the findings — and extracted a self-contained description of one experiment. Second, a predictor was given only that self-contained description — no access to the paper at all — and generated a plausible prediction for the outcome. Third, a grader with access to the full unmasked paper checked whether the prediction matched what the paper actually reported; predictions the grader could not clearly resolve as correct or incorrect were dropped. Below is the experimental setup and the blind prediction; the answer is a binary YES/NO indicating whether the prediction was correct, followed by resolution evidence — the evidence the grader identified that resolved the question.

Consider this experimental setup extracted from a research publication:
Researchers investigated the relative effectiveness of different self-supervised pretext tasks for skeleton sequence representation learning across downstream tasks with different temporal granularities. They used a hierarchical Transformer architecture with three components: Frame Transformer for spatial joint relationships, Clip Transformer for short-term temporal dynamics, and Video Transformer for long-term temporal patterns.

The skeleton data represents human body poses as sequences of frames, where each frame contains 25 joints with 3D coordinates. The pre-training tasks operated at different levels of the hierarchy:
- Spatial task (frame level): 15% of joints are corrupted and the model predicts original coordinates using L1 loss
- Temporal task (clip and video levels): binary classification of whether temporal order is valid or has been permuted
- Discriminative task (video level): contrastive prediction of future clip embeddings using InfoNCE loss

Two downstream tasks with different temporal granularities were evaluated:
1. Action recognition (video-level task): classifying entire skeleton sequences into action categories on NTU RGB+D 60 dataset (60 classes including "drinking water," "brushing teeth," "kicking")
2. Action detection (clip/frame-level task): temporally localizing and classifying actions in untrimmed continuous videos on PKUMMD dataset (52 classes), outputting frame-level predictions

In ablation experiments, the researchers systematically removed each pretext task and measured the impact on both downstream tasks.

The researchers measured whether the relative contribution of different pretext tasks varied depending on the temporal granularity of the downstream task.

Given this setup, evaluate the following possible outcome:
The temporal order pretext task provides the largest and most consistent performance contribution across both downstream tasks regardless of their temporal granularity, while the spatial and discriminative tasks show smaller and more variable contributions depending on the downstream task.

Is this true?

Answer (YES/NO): NO